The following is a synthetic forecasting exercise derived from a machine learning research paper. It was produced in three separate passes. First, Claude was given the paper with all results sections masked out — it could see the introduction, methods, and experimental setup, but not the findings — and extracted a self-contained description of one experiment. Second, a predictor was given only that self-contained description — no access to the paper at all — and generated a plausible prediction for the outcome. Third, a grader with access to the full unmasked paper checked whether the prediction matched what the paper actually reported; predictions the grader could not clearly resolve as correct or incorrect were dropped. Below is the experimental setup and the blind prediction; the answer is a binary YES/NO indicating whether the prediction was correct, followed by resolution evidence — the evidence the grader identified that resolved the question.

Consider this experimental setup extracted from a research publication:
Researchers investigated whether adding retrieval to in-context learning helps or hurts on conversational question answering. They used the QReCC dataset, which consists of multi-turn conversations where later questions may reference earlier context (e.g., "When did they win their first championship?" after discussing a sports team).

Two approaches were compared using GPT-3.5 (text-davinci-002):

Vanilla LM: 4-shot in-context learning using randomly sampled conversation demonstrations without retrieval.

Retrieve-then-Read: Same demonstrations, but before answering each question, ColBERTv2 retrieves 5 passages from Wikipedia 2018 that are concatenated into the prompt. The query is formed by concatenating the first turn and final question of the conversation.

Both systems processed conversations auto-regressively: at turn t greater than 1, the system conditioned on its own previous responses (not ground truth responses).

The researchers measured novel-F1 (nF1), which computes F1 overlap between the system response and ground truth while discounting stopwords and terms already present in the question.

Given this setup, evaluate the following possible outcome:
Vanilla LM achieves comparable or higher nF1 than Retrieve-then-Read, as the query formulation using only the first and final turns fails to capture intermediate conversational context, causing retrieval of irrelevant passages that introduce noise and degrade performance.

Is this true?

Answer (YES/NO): NO